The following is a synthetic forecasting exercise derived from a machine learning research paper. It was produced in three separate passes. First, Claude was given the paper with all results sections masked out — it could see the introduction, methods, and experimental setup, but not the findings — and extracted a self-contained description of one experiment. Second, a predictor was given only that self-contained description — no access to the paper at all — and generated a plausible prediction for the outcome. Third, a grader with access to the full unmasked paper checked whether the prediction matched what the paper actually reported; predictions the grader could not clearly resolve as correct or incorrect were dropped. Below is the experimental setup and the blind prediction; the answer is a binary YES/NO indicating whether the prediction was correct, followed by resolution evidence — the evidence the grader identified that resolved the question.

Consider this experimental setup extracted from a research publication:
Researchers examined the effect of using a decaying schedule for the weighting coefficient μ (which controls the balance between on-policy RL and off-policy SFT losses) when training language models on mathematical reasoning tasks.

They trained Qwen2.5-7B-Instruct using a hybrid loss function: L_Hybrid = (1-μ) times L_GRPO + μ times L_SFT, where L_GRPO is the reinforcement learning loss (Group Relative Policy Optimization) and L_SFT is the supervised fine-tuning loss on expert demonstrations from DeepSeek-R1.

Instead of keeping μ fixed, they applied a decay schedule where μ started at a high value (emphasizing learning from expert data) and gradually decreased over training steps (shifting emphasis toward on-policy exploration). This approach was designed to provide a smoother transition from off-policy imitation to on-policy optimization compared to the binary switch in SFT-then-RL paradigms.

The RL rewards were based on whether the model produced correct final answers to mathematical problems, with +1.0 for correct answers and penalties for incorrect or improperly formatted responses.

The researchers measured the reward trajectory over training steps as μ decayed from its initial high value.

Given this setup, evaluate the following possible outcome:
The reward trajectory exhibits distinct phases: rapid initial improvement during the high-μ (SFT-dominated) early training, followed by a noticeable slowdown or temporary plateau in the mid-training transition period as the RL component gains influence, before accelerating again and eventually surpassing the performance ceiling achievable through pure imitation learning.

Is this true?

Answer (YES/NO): NO